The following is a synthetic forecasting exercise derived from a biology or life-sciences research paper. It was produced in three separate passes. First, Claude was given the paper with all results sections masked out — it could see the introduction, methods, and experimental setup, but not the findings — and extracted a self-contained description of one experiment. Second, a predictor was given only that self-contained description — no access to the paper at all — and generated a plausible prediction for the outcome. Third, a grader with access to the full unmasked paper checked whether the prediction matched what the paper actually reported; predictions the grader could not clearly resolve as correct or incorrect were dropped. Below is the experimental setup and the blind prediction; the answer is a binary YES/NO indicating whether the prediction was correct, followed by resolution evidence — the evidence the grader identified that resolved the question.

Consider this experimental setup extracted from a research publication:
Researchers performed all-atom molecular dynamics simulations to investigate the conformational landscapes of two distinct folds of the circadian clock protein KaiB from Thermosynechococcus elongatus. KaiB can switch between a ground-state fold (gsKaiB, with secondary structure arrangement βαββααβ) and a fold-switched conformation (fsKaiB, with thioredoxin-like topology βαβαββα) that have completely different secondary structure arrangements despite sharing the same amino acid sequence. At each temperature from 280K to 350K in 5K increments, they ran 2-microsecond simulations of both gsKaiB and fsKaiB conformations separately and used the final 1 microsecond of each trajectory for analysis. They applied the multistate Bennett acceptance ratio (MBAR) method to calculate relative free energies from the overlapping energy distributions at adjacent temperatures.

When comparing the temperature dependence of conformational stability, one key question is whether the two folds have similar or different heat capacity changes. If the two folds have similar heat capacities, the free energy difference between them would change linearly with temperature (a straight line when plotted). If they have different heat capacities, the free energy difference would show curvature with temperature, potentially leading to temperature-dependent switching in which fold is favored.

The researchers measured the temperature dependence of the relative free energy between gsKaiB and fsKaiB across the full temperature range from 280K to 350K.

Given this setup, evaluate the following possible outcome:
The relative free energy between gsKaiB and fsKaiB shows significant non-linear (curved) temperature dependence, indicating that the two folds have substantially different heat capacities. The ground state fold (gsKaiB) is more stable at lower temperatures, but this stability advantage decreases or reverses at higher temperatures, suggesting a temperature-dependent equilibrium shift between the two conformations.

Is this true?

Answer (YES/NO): NO